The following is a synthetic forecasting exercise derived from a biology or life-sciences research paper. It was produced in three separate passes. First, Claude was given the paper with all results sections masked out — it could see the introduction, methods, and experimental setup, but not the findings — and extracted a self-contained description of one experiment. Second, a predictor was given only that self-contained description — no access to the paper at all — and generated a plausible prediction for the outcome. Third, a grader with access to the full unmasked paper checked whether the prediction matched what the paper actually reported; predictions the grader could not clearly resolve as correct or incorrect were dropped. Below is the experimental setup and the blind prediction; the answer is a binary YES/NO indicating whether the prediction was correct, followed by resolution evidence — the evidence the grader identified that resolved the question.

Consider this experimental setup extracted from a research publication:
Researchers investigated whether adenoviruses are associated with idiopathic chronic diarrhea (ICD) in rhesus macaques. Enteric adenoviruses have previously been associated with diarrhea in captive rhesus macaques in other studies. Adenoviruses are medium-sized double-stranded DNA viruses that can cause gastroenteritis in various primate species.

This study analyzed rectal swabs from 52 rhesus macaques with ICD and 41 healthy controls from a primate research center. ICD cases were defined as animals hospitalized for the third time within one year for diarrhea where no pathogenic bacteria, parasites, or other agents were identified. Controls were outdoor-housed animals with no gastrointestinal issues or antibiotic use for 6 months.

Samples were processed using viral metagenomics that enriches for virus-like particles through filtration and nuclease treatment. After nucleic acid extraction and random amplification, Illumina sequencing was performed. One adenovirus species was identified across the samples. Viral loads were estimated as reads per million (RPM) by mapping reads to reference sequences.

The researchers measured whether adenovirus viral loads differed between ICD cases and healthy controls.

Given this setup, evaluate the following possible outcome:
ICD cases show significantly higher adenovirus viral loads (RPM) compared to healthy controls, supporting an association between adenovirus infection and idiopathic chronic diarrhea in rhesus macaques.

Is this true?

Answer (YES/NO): NO